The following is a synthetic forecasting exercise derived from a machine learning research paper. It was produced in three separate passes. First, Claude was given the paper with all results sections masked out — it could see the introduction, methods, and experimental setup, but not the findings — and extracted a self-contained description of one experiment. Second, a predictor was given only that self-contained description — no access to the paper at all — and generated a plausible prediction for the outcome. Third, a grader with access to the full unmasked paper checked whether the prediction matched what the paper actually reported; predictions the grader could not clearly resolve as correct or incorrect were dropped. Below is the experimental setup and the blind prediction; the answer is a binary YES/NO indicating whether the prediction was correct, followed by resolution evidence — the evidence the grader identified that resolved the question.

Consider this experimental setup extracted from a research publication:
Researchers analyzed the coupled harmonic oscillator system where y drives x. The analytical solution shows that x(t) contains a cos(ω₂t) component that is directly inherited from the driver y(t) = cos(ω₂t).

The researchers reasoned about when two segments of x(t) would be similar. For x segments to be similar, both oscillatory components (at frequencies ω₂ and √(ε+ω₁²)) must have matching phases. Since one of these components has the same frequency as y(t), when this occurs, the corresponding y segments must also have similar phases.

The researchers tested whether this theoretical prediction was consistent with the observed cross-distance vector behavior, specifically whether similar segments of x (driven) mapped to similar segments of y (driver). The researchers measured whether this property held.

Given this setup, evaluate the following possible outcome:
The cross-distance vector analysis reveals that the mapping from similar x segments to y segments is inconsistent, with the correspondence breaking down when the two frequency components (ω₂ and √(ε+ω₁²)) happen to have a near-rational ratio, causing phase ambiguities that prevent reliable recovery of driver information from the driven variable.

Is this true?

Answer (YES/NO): NO